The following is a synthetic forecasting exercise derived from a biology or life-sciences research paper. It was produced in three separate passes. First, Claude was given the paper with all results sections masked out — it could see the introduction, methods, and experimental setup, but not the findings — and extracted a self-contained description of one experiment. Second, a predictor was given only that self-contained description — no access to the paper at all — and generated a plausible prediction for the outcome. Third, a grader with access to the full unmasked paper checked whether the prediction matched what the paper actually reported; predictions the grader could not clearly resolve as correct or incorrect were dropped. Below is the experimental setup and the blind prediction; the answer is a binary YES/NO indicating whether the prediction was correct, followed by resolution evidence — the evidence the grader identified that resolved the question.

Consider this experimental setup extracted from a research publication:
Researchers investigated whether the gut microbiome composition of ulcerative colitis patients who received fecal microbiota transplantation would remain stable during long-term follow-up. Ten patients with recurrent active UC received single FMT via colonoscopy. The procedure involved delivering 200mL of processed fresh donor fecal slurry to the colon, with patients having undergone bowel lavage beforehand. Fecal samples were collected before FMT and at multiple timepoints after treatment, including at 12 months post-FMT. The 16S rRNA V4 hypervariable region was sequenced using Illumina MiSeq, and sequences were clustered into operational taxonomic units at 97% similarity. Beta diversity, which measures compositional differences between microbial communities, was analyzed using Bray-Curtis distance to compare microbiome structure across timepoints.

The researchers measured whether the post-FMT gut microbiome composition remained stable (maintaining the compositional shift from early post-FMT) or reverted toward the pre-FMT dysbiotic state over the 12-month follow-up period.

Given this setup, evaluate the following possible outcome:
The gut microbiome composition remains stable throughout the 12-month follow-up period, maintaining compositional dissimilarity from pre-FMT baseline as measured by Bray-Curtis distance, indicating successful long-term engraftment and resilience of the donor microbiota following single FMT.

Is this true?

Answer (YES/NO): YES